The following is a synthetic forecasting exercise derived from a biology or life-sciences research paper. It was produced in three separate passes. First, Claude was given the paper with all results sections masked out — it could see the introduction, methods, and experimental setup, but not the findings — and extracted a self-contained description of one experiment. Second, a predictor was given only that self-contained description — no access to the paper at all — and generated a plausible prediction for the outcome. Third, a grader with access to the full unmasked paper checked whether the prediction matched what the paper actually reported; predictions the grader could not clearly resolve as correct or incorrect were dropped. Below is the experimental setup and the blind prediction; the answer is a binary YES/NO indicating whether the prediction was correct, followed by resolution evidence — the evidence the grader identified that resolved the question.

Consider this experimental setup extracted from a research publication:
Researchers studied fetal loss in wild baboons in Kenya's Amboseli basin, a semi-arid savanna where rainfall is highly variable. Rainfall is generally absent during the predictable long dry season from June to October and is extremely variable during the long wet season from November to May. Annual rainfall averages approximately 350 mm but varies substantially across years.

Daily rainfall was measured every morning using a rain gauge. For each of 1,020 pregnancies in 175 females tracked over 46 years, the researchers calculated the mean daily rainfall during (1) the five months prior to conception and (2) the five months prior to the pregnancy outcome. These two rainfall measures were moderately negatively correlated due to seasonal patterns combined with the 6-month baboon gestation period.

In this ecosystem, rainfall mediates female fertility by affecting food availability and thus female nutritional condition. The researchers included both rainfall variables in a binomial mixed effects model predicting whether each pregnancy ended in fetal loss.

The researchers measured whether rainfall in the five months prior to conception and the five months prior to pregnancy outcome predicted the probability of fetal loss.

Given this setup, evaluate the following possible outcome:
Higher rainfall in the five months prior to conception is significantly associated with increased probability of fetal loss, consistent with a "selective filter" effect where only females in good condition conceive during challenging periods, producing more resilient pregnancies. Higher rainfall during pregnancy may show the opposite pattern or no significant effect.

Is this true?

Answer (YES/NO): NO